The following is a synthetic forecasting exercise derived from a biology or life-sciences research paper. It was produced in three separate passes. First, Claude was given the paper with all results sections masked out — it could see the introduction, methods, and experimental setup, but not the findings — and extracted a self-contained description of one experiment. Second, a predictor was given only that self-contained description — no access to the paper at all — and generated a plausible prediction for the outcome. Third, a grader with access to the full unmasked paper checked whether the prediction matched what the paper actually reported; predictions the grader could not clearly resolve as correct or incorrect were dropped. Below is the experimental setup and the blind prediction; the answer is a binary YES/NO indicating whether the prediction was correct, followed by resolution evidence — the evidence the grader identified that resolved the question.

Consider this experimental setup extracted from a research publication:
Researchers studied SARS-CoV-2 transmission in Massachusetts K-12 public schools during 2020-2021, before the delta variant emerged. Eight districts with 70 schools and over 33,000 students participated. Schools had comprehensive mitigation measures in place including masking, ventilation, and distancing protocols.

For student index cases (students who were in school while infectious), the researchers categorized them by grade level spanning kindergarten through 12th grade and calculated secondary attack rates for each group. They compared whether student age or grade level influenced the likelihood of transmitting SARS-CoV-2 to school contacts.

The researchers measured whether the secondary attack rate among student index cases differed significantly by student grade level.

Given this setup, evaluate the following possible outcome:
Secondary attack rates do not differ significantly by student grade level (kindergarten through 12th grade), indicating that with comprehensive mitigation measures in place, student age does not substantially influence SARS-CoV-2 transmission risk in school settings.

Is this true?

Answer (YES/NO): YES